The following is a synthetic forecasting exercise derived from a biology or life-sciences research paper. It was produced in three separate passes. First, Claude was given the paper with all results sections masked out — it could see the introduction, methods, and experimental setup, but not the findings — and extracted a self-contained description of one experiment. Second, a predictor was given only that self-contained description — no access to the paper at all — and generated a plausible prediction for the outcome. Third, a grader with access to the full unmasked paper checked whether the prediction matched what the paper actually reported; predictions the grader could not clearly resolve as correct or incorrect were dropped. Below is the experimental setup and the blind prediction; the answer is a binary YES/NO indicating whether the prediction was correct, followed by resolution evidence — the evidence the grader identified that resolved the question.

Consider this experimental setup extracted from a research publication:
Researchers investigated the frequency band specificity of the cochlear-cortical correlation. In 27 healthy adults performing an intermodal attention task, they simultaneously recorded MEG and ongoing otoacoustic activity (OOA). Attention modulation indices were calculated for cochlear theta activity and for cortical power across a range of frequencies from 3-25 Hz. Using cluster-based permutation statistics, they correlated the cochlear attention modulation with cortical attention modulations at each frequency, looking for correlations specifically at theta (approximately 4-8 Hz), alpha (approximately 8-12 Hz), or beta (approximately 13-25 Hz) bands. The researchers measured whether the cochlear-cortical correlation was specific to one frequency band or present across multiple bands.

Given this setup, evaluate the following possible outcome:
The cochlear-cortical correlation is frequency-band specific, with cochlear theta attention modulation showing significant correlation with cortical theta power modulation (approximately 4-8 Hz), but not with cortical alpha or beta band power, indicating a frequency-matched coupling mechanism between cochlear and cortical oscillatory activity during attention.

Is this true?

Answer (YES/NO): NO